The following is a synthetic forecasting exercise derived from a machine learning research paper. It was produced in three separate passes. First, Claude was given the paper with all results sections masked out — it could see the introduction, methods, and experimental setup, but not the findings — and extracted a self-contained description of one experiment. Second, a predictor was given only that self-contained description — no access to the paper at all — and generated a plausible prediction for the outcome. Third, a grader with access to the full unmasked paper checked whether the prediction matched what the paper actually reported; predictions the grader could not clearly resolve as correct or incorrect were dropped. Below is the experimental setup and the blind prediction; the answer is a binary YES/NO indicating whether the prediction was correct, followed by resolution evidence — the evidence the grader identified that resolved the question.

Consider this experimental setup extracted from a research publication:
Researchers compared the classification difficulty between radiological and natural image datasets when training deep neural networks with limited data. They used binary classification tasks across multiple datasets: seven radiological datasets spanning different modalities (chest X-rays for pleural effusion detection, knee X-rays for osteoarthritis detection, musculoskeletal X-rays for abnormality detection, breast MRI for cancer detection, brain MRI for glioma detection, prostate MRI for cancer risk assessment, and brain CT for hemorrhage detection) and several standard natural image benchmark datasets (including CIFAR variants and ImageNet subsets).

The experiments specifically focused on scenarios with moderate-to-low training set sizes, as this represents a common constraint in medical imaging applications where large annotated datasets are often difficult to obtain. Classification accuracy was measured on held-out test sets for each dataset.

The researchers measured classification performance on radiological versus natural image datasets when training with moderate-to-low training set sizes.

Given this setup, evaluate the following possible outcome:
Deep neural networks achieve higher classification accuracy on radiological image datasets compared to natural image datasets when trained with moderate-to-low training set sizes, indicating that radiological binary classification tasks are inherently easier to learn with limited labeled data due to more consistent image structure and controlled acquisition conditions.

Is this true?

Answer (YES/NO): NO